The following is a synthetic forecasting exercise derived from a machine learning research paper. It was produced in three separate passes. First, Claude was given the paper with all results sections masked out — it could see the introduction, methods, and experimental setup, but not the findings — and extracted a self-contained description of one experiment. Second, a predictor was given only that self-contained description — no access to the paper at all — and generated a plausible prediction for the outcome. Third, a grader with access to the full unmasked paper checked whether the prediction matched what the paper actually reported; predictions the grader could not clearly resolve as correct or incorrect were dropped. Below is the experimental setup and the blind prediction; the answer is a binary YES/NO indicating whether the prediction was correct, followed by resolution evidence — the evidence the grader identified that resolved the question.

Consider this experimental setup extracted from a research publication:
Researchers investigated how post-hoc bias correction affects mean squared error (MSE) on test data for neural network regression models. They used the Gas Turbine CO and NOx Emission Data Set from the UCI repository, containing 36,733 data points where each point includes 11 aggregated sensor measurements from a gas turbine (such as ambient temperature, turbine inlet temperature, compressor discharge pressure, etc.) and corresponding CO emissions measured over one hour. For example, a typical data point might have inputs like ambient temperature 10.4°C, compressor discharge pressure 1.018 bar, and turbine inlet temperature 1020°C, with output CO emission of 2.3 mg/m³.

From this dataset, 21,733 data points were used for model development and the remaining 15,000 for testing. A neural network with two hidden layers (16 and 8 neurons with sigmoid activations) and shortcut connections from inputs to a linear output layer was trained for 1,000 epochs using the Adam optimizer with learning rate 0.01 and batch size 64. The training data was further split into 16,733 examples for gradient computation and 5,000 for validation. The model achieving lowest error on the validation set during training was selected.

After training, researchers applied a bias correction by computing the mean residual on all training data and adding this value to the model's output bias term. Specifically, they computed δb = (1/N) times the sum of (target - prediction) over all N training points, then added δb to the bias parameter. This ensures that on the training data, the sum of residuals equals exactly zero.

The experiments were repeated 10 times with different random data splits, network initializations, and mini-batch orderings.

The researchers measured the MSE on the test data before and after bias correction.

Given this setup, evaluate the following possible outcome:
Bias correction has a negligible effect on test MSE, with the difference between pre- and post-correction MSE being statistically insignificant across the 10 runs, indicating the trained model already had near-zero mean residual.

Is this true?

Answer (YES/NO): NO